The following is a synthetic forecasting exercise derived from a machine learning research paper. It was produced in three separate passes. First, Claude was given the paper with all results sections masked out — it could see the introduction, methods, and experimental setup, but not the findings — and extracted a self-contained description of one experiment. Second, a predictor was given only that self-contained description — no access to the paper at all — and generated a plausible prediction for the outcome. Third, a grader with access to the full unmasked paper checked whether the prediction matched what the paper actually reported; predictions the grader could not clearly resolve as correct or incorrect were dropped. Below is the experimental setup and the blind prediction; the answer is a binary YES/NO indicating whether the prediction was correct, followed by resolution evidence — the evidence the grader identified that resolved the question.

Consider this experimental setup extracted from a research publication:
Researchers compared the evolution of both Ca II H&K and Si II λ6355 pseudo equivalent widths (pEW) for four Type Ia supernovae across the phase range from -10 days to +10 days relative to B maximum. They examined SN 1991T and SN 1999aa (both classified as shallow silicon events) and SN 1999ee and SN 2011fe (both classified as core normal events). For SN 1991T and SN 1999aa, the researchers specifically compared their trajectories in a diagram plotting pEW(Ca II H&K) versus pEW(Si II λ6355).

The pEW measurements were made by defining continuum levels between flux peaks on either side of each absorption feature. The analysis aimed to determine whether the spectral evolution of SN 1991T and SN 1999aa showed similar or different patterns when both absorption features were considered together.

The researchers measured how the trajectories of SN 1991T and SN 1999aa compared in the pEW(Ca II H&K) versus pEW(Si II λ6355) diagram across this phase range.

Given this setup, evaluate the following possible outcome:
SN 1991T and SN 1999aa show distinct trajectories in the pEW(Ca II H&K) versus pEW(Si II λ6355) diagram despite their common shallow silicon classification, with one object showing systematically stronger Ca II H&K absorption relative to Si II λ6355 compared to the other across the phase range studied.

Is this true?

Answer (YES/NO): NO